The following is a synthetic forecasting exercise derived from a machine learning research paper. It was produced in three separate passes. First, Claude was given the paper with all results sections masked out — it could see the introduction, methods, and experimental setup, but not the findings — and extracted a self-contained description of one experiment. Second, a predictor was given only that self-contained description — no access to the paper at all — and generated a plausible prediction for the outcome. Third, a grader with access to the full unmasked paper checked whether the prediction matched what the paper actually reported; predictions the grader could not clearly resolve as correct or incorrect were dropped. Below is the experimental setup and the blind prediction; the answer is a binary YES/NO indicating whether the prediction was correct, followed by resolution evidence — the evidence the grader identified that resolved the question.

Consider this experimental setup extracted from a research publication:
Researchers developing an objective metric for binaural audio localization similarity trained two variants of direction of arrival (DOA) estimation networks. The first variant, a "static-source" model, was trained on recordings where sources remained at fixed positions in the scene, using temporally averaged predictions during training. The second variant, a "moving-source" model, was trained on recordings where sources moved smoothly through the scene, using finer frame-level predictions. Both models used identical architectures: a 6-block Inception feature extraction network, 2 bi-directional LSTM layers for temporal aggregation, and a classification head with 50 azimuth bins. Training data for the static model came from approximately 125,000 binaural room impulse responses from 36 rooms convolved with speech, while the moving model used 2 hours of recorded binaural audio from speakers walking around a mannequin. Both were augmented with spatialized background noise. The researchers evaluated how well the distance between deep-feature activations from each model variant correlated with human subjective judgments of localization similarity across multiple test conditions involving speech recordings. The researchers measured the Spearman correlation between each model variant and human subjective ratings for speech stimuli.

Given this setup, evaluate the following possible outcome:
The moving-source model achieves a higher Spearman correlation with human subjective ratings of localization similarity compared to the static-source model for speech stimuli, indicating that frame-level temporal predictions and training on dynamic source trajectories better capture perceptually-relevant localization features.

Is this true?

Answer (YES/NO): YES